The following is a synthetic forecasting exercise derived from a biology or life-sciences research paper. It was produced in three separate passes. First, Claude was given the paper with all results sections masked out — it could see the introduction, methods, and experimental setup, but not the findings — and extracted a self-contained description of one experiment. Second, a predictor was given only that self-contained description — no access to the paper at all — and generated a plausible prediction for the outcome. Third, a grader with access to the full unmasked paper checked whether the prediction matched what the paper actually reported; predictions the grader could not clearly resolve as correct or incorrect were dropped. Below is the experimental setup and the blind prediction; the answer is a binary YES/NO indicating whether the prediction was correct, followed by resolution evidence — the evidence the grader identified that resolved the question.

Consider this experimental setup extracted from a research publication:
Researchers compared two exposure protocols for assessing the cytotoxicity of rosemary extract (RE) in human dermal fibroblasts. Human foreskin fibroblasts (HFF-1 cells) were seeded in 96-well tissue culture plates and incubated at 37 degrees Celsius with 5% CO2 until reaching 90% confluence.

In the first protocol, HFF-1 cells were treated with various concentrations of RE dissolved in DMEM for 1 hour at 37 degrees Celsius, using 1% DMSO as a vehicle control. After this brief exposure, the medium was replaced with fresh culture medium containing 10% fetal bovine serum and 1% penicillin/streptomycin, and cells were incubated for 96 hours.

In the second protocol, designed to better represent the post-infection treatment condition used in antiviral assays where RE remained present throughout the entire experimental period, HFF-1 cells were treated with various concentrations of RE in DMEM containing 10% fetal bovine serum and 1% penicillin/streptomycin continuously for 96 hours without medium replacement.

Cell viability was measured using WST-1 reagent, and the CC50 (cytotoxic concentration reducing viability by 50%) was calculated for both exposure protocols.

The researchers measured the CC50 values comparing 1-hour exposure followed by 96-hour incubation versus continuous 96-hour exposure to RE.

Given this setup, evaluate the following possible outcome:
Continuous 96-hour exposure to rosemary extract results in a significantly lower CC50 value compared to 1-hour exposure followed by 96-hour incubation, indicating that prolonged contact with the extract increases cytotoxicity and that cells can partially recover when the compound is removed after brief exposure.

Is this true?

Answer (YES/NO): YES